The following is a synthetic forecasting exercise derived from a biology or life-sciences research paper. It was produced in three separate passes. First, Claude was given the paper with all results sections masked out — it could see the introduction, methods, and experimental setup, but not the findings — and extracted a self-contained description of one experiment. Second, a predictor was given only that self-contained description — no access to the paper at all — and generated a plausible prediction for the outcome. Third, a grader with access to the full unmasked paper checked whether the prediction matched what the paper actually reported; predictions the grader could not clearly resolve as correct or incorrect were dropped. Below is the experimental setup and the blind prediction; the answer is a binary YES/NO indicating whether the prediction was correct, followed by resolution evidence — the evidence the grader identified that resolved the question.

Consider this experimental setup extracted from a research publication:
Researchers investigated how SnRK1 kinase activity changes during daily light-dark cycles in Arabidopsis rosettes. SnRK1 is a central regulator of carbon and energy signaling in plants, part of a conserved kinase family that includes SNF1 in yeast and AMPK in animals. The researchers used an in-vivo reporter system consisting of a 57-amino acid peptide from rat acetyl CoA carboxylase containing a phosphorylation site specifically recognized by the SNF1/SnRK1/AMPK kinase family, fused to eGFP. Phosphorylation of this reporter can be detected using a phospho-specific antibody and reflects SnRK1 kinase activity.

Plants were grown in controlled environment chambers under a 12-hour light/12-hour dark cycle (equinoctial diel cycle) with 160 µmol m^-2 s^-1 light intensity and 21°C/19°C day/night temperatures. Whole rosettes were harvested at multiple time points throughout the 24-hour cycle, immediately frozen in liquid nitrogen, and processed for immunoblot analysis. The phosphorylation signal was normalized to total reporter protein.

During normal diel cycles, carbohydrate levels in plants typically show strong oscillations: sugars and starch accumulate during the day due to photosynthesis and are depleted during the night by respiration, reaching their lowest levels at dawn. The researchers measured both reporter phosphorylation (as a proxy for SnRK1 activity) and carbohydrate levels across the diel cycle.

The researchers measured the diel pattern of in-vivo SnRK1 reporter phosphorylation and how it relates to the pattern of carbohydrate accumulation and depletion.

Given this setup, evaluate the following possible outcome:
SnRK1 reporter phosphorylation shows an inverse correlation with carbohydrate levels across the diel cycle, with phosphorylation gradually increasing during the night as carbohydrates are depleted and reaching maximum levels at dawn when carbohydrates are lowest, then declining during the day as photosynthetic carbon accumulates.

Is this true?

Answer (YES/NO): NO